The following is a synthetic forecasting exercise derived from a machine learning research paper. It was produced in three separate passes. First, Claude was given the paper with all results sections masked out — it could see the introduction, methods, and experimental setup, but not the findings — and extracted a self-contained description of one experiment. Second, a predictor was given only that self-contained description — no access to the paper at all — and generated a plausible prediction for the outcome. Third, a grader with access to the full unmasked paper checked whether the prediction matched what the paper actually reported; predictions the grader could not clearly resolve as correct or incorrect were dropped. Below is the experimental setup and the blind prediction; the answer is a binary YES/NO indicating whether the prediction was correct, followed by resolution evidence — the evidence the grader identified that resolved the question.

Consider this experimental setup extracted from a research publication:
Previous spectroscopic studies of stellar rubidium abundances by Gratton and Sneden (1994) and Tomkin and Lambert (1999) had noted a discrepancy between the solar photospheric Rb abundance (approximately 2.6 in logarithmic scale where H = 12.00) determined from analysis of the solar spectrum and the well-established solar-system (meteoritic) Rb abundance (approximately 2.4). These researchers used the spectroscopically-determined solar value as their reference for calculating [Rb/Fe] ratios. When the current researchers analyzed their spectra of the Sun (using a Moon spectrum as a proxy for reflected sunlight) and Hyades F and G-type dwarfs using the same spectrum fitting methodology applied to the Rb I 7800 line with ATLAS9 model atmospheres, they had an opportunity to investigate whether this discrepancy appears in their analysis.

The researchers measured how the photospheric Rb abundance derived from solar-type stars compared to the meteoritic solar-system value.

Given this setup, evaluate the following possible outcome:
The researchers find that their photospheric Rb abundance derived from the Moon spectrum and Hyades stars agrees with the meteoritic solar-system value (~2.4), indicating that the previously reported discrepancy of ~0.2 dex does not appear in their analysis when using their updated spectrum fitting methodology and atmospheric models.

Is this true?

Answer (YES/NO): NO